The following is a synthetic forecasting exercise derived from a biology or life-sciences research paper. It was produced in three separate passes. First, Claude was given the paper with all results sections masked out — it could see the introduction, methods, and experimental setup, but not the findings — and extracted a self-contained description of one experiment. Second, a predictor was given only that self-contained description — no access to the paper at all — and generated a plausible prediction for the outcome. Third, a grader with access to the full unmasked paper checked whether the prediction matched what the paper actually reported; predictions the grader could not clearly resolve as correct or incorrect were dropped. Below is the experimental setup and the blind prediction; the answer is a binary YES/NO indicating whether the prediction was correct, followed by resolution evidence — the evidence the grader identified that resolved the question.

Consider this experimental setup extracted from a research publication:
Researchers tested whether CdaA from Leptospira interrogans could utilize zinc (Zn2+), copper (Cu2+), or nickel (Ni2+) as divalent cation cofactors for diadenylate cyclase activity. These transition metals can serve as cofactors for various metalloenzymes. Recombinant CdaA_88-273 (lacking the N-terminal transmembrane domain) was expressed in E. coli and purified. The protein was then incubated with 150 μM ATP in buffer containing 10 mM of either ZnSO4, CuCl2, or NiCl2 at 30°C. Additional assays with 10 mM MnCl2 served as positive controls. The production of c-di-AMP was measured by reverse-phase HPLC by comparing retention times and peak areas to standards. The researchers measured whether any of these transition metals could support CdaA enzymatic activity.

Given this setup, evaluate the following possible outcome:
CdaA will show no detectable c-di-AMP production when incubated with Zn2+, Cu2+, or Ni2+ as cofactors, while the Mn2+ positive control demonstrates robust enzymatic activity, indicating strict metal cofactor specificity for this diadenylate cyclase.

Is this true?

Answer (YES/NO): YES